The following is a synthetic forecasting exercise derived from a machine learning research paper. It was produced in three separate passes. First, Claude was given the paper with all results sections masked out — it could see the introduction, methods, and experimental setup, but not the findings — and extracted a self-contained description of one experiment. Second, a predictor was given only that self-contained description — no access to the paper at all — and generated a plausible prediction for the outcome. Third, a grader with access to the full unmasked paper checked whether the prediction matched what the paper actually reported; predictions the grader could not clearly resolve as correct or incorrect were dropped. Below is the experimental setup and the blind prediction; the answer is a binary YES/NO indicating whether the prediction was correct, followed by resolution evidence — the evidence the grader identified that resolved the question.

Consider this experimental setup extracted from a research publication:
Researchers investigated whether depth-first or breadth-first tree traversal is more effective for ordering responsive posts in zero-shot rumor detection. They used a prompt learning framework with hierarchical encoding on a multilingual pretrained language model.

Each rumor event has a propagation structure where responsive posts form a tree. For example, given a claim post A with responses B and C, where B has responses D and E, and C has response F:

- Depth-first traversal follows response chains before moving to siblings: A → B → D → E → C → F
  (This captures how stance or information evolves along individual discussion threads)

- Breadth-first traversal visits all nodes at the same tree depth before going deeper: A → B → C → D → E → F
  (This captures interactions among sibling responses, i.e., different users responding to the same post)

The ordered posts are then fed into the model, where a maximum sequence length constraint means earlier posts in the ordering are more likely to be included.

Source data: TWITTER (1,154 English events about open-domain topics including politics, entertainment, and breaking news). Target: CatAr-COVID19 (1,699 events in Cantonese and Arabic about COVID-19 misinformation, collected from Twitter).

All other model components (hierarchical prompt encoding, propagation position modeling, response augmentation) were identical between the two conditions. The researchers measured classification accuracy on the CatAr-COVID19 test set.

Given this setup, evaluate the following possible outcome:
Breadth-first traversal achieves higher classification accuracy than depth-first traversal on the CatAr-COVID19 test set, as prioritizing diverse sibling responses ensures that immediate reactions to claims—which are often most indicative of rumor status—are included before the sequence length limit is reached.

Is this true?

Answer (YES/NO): NO